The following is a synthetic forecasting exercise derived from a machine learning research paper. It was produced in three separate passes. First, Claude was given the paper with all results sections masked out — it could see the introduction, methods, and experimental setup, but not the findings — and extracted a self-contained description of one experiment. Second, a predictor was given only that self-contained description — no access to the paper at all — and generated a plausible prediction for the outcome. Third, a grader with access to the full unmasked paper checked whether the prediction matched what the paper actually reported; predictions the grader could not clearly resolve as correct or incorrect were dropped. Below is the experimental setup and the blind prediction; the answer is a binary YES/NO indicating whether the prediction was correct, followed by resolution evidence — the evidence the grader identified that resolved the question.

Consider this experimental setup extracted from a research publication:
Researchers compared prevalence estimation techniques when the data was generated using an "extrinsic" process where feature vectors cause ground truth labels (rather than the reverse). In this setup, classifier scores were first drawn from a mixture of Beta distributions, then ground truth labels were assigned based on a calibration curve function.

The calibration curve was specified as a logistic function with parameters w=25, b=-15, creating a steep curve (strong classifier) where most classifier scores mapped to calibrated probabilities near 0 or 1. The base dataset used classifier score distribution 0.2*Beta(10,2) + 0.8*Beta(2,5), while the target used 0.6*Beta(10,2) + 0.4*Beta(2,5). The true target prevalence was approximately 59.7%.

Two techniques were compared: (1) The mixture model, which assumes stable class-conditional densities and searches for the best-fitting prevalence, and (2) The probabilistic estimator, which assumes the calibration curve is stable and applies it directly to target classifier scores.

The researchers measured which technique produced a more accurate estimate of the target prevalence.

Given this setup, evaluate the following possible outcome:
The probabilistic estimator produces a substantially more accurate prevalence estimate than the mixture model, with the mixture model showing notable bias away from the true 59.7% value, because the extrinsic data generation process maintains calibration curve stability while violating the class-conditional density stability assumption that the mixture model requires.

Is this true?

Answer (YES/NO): YES